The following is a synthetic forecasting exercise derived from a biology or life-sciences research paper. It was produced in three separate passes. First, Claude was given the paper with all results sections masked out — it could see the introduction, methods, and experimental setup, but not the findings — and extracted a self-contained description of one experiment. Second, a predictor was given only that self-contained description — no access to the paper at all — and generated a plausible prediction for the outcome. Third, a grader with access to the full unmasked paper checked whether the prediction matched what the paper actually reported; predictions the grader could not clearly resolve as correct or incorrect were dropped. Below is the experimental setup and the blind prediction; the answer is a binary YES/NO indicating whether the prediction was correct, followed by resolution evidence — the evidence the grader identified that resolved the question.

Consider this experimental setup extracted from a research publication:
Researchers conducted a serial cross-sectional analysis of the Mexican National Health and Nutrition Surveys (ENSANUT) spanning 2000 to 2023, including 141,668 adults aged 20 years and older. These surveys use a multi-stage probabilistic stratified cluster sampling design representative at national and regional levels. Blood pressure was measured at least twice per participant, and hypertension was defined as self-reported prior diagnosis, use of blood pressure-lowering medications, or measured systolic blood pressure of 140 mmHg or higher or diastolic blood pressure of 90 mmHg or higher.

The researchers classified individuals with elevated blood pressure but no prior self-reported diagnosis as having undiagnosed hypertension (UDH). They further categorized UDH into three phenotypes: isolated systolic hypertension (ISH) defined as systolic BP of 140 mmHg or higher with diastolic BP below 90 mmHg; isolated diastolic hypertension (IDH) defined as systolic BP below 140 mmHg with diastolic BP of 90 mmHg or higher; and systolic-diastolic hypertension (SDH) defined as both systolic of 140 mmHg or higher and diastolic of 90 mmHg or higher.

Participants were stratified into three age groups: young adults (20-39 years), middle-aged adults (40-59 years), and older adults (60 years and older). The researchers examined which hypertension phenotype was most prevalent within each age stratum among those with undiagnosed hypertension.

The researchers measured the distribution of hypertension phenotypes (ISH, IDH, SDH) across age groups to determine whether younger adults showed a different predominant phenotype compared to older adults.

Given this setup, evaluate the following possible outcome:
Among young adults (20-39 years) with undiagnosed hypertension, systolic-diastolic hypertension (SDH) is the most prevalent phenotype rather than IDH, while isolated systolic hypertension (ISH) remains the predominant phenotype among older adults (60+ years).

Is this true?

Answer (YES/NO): NO